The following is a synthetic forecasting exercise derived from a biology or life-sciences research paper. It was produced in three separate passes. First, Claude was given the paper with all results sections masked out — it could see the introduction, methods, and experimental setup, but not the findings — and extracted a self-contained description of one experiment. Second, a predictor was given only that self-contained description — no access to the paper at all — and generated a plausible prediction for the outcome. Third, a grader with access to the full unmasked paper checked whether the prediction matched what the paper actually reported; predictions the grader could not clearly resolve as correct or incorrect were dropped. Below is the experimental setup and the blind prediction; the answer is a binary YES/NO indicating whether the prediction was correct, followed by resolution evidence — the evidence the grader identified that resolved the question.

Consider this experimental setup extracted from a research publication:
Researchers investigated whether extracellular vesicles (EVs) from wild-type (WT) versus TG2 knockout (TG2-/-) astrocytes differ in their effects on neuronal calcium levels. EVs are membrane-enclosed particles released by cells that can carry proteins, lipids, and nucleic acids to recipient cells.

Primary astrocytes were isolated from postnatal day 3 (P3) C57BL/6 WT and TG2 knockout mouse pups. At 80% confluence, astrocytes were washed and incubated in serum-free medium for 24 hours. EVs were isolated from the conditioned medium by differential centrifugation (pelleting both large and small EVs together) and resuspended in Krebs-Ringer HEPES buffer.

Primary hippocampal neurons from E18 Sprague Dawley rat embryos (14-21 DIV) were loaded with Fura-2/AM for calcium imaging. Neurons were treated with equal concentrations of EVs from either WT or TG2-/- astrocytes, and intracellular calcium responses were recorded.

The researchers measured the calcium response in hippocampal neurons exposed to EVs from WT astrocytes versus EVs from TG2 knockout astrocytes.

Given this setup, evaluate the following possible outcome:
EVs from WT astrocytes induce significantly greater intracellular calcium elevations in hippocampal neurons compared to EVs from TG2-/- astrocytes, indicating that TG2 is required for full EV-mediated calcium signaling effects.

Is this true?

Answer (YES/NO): YES